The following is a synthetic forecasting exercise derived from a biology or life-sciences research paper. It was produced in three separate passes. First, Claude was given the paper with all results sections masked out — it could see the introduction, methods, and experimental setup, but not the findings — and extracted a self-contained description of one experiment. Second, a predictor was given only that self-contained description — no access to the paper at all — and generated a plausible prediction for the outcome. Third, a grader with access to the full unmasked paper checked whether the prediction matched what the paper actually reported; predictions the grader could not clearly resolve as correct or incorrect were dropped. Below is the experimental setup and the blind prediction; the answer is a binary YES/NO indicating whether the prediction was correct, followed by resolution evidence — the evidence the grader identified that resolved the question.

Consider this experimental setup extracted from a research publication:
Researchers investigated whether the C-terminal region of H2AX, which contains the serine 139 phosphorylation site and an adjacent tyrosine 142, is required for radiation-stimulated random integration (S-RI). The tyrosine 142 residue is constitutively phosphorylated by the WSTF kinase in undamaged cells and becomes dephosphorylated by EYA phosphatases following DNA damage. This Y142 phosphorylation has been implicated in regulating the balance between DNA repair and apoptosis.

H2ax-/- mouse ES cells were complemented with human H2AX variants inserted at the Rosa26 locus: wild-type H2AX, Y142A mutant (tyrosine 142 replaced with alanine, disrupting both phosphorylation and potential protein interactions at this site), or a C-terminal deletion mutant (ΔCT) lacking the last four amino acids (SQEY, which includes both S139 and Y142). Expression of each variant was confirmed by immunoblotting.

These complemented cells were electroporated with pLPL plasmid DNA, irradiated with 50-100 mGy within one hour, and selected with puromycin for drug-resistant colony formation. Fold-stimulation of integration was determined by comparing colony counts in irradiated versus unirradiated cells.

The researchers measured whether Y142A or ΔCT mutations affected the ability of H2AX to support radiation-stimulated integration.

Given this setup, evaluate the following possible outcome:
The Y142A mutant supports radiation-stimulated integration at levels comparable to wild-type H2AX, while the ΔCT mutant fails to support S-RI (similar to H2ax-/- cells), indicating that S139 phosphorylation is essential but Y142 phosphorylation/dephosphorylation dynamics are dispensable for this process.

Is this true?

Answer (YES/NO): NO